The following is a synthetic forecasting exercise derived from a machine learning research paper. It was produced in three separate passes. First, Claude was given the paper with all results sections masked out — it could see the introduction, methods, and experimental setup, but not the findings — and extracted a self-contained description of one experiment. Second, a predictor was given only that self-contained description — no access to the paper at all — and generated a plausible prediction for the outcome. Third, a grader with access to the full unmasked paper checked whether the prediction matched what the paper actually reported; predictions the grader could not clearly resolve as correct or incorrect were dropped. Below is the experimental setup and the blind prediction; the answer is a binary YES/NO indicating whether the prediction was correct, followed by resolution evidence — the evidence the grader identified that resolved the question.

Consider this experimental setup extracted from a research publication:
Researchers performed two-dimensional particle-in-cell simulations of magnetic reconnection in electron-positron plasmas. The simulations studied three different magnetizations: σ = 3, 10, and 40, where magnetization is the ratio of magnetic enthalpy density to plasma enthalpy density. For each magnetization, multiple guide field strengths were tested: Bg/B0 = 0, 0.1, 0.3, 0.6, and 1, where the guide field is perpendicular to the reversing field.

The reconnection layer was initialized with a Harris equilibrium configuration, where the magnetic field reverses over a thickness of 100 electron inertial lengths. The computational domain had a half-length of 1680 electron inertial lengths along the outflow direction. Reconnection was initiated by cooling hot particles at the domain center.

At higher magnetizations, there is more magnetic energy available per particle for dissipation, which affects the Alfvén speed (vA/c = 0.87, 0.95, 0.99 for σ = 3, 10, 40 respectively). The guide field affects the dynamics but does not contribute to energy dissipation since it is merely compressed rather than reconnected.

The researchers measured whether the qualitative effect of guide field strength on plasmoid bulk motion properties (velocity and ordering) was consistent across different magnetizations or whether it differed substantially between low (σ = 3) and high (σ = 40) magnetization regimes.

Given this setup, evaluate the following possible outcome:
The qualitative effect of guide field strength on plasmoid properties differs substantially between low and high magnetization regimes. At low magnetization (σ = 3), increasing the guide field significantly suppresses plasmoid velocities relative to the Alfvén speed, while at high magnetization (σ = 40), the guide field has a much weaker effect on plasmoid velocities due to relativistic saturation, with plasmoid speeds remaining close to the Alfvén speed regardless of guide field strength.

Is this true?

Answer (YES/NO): NO